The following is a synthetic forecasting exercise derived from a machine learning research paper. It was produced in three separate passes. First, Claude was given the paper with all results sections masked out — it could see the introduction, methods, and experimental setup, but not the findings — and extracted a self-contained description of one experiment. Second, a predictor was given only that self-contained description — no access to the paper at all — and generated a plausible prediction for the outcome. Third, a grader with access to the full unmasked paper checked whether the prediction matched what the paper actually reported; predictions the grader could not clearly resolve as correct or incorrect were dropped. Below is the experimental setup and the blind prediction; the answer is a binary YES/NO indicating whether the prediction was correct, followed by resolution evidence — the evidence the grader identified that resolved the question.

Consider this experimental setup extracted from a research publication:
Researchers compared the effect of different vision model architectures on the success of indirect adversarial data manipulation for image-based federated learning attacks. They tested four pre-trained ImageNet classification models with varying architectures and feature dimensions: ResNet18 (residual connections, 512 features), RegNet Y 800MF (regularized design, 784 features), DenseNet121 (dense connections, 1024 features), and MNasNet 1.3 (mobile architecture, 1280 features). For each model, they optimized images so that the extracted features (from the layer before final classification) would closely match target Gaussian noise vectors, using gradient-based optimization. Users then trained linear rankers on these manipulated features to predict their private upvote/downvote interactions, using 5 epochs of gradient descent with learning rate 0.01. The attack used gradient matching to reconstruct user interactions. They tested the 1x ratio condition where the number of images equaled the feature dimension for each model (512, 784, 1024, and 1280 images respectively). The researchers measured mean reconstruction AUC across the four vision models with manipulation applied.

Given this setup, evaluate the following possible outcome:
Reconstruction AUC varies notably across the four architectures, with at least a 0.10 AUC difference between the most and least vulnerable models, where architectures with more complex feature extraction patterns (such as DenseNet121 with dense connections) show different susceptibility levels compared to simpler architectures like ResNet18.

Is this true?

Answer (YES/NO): NO